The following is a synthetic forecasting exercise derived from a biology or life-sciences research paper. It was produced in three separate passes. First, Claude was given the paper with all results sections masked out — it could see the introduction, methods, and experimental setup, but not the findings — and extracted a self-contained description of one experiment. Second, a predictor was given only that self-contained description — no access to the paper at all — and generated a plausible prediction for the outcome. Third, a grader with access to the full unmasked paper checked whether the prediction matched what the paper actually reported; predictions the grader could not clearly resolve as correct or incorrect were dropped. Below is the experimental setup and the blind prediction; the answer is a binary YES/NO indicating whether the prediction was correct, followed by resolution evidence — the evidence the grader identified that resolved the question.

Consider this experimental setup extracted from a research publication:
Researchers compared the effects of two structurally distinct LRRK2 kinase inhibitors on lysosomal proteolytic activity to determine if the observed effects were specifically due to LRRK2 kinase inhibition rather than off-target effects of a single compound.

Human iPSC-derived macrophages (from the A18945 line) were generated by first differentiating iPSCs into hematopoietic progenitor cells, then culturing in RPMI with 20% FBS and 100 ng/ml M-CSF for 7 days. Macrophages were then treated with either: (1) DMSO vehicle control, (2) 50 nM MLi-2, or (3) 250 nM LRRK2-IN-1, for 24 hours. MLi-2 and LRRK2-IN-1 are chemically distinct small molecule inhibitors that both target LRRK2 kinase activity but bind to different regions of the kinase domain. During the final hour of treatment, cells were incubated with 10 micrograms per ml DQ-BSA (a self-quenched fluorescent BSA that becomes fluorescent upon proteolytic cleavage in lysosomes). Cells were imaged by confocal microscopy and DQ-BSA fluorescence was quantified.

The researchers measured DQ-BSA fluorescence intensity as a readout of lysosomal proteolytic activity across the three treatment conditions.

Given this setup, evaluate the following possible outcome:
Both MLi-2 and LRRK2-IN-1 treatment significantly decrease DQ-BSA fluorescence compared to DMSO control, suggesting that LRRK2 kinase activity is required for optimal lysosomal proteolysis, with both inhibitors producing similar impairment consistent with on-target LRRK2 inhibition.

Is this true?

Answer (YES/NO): NO